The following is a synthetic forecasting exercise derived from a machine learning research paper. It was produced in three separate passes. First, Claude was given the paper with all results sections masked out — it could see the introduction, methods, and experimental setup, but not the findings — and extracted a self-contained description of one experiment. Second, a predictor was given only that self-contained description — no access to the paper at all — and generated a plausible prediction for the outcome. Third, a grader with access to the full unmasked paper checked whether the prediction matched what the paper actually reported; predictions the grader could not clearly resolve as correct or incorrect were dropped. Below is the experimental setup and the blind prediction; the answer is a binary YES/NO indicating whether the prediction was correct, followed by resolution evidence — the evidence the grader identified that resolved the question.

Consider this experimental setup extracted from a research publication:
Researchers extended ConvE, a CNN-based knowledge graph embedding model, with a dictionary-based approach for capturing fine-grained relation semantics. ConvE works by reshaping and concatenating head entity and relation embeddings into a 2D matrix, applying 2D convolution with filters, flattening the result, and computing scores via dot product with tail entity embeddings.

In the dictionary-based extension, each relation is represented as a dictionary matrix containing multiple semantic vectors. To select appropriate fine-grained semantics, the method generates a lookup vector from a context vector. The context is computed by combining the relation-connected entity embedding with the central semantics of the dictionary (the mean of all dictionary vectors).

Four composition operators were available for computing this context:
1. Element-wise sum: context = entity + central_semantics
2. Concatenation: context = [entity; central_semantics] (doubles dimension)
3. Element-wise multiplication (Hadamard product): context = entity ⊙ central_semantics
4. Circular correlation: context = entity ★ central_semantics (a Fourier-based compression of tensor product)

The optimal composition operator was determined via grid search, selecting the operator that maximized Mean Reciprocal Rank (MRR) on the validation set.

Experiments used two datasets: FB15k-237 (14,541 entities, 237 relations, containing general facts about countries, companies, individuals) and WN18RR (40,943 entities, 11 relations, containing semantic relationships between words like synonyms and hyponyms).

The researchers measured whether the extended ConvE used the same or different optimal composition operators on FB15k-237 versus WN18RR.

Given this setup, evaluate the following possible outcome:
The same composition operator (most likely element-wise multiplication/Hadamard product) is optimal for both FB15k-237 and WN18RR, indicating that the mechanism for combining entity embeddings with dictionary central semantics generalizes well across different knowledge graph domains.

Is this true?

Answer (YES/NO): NO